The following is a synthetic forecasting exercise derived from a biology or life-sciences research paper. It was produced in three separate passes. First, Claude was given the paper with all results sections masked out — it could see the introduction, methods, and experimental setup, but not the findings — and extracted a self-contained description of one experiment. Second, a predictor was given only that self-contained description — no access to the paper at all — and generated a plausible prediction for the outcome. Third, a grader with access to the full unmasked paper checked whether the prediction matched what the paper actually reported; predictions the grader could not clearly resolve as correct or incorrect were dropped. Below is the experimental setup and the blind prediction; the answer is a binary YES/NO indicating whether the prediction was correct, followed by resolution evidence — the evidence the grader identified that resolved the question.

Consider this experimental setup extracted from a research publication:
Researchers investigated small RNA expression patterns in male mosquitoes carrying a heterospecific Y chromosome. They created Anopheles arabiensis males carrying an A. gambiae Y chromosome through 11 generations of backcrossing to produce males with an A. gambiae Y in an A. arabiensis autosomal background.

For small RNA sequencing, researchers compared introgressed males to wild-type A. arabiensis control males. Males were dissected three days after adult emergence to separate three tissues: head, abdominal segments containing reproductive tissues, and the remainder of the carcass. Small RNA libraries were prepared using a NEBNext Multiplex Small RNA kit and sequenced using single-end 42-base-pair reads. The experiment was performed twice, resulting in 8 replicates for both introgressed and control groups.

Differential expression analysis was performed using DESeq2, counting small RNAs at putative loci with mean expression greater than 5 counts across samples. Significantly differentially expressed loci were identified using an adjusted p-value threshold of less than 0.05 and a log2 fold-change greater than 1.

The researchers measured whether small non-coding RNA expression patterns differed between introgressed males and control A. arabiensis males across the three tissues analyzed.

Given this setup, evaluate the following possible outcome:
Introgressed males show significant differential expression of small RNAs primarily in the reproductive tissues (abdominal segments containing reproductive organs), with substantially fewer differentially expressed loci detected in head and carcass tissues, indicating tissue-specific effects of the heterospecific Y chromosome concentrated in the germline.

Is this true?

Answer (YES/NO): NO